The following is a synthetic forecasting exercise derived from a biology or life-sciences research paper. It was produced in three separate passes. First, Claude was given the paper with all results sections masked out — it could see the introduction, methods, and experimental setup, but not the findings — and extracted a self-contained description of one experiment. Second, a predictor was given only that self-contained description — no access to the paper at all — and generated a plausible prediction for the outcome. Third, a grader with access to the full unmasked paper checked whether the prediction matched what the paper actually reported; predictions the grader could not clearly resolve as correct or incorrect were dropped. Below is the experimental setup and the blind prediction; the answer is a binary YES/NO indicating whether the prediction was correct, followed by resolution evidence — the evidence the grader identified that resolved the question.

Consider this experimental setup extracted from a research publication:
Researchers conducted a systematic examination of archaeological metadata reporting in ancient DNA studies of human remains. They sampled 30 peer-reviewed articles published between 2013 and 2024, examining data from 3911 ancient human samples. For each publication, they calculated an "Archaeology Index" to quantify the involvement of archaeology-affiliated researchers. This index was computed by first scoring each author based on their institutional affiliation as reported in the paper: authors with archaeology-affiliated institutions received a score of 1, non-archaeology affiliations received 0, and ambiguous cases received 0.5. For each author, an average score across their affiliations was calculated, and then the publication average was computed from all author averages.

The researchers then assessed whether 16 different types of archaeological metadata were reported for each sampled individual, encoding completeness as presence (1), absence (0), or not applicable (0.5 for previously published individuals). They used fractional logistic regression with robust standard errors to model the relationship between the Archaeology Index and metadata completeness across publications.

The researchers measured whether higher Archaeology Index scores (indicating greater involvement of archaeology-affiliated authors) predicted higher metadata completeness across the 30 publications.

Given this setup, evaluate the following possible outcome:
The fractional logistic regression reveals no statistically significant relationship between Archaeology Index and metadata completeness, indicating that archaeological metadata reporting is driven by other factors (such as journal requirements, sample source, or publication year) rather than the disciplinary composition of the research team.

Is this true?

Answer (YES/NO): YES